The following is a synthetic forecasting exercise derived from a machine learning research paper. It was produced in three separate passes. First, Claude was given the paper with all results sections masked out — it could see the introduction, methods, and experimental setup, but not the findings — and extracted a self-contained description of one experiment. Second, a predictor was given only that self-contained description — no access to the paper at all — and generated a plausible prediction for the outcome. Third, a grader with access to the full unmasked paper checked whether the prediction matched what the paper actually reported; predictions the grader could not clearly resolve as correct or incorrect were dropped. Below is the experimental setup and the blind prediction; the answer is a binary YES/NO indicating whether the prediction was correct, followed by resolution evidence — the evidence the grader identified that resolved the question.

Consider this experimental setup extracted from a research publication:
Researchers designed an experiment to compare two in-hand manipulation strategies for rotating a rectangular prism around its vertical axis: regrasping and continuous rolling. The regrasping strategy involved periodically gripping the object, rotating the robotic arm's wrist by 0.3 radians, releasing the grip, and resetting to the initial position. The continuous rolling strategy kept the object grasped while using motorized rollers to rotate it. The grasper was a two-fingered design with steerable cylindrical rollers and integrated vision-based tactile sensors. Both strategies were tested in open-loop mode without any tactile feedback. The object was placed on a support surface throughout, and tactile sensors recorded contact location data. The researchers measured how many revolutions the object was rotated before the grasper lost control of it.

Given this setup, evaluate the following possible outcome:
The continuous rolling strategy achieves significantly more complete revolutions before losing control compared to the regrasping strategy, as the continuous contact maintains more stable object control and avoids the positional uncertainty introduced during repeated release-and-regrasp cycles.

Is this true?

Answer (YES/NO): YES